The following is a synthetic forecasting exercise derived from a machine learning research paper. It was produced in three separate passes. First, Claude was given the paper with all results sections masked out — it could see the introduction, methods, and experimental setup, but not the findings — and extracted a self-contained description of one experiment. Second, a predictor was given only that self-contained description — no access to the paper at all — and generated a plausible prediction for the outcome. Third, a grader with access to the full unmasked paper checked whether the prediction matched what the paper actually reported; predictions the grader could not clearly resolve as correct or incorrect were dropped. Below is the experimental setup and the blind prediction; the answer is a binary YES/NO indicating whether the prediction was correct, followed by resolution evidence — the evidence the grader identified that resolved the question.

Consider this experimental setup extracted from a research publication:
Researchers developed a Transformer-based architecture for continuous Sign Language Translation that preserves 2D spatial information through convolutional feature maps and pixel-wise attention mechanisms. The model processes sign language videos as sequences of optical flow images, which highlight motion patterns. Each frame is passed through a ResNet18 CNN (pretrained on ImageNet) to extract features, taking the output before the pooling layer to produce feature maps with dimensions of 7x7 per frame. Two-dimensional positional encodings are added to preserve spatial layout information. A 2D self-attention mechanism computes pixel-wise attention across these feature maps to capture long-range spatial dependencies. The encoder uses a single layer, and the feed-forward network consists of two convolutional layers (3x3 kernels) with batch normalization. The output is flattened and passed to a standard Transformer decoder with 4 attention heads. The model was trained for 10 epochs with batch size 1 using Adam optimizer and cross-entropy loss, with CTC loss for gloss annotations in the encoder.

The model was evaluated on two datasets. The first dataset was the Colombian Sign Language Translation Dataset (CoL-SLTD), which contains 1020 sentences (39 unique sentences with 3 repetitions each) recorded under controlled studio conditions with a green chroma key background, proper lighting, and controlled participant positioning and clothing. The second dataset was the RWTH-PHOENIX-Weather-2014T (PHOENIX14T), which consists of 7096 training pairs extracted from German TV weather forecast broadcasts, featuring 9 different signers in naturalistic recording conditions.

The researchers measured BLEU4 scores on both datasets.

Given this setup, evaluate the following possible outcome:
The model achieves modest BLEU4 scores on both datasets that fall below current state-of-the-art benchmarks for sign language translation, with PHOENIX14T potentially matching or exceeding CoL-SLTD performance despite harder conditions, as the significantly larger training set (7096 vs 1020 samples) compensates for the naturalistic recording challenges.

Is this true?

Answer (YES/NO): NO